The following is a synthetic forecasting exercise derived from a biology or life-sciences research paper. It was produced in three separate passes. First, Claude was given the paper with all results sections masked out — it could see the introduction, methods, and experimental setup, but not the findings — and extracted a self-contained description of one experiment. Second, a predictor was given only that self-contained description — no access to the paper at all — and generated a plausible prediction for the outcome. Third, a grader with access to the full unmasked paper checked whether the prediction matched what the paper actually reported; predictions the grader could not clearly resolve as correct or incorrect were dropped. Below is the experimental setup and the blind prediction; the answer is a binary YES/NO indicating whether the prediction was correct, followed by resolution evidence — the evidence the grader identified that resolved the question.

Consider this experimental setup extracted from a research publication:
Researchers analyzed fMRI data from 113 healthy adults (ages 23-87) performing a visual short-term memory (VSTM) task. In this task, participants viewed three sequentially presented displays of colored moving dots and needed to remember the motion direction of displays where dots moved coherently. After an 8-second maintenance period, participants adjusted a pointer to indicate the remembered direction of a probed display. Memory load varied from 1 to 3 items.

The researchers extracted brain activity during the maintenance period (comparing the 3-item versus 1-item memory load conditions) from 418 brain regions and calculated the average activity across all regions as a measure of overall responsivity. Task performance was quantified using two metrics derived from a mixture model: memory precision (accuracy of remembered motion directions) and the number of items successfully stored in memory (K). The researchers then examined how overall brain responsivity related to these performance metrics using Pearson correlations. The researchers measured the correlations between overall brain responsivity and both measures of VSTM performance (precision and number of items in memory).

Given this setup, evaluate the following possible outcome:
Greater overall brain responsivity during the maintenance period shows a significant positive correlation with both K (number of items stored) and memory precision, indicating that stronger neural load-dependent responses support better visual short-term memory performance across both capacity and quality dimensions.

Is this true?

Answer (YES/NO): NO